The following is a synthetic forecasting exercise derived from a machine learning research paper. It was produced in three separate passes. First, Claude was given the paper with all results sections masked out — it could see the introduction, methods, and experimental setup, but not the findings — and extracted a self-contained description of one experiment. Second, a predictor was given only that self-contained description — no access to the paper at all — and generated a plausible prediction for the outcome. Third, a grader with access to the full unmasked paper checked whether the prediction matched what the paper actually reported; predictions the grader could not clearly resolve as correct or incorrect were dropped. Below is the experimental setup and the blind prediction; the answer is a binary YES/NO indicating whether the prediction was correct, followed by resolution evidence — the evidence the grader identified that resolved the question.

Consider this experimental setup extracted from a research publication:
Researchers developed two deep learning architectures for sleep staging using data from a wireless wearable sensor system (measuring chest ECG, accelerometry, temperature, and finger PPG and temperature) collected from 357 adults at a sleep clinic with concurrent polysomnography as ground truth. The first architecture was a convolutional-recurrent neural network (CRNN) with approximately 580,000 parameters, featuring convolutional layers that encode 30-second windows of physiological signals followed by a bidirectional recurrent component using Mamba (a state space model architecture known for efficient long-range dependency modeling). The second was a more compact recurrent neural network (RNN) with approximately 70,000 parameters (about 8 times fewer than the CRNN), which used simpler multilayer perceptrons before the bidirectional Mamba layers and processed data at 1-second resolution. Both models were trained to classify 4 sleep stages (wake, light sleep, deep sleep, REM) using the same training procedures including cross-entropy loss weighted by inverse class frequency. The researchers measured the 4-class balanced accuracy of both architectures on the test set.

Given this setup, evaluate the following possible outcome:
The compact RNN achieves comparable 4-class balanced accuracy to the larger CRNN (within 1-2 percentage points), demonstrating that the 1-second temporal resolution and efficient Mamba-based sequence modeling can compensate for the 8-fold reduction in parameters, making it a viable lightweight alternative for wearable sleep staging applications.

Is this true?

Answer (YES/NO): NO